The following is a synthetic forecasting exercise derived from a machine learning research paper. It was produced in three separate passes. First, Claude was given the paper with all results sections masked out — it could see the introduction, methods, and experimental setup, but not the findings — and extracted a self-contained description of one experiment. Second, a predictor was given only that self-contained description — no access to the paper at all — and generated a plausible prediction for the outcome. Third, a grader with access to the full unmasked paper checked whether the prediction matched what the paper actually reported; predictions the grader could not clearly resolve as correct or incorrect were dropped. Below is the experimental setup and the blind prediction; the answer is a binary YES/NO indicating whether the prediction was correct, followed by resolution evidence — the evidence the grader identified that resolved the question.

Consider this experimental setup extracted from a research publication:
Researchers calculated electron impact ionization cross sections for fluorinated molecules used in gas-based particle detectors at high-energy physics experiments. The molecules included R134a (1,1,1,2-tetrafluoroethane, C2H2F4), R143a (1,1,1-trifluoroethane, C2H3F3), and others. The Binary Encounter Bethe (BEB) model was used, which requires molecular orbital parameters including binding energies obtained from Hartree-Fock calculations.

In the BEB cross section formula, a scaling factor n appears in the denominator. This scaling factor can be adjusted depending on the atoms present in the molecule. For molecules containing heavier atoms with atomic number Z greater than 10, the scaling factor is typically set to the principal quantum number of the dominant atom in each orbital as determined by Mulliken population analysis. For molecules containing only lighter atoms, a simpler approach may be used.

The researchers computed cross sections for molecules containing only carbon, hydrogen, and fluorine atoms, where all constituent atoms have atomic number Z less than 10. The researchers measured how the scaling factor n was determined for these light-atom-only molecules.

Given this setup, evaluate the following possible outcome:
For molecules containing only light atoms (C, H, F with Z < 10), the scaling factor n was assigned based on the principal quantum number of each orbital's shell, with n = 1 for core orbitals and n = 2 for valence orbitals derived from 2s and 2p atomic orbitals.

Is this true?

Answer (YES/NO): NO